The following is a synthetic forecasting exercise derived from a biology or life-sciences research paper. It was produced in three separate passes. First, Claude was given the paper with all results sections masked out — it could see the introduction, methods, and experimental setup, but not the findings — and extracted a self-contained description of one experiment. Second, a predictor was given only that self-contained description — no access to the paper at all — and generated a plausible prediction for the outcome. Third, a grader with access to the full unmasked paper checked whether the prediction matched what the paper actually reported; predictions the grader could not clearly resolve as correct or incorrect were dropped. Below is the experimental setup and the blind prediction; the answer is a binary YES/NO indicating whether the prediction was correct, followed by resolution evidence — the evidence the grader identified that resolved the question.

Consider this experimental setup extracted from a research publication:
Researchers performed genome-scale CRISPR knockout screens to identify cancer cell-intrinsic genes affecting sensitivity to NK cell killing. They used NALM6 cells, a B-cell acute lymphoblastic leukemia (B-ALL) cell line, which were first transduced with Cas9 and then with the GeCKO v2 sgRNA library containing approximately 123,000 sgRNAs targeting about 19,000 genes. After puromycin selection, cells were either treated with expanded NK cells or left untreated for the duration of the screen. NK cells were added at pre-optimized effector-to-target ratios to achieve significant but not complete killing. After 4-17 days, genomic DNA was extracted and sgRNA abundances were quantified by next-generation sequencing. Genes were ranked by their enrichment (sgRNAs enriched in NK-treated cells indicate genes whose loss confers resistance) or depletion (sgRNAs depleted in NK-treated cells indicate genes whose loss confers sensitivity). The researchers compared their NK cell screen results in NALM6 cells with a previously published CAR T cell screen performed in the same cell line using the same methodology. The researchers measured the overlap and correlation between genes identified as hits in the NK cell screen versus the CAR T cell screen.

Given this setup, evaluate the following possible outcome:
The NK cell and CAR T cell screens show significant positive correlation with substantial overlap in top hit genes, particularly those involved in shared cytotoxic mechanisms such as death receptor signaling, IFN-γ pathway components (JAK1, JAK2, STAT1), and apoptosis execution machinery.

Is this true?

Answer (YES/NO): NO